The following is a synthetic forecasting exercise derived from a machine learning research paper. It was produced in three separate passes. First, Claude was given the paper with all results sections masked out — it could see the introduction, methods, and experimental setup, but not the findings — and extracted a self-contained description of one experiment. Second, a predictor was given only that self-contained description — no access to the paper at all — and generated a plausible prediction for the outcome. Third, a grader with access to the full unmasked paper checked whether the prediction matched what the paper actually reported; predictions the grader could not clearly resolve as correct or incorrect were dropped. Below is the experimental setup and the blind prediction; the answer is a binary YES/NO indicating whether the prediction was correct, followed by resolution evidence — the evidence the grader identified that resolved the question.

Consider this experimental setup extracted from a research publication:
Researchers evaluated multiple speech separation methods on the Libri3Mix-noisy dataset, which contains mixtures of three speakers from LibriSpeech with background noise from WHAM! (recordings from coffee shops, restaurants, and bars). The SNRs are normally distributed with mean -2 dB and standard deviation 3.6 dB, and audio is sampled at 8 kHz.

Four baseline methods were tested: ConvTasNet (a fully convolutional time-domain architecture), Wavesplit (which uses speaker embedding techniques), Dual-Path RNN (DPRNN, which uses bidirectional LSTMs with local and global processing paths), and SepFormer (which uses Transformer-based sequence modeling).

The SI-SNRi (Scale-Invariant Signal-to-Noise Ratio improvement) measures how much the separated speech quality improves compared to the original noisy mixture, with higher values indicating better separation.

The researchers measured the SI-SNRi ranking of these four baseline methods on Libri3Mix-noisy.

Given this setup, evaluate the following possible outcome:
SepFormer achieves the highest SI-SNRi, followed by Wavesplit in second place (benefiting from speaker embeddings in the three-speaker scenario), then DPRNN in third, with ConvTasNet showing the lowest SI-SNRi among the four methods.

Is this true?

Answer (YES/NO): NO